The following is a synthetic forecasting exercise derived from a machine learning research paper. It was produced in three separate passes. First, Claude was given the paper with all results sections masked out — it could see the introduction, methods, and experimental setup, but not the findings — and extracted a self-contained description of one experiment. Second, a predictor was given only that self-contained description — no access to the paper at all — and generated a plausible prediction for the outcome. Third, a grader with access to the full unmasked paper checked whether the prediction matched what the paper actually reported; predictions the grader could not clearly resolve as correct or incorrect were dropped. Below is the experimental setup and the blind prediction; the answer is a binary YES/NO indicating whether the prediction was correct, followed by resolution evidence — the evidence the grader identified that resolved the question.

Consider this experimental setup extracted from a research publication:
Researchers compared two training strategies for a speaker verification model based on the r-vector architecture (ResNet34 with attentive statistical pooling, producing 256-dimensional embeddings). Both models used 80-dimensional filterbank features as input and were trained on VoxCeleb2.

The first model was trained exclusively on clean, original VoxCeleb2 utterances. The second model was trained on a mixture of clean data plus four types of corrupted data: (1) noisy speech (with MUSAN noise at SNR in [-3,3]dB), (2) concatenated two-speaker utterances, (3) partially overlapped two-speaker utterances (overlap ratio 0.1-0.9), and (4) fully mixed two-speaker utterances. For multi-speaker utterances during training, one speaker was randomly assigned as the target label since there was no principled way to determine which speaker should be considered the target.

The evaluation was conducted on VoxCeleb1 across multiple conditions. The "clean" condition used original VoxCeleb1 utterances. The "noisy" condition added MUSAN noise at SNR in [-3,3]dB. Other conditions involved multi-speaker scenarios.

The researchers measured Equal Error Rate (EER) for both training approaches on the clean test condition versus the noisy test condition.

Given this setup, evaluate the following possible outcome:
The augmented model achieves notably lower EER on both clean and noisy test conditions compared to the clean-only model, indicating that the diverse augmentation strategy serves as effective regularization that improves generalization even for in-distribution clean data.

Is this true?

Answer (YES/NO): NO